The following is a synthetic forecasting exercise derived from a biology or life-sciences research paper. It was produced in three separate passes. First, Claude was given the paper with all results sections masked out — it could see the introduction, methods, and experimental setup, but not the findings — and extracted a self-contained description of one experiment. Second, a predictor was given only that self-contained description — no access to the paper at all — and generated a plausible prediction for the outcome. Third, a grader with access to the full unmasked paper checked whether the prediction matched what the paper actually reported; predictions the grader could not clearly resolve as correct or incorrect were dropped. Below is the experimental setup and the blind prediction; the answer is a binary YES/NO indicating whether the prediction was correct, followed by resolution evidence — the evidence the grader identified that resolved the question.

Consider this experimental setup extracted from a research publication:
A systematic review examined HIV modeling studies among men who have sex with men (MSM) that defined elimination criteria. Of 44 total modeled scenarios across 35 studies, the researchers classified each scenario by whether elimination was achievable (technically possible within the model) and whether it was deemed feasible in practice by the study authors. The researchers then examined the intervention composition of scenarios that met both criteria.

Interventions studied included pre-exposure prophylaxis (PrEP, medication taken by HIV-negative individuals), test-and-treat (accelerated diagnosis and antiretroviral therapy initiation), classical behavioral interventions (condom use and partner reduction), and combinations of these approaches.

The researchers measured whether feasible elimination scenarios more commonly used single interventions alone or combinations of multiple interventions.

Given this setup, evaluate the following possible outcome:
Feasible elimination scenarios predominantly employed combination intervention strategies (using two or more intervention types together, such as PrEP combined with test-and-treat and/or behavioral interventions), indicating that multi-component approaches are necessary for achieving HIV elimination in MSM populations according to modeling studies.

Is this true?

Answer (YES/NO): YES